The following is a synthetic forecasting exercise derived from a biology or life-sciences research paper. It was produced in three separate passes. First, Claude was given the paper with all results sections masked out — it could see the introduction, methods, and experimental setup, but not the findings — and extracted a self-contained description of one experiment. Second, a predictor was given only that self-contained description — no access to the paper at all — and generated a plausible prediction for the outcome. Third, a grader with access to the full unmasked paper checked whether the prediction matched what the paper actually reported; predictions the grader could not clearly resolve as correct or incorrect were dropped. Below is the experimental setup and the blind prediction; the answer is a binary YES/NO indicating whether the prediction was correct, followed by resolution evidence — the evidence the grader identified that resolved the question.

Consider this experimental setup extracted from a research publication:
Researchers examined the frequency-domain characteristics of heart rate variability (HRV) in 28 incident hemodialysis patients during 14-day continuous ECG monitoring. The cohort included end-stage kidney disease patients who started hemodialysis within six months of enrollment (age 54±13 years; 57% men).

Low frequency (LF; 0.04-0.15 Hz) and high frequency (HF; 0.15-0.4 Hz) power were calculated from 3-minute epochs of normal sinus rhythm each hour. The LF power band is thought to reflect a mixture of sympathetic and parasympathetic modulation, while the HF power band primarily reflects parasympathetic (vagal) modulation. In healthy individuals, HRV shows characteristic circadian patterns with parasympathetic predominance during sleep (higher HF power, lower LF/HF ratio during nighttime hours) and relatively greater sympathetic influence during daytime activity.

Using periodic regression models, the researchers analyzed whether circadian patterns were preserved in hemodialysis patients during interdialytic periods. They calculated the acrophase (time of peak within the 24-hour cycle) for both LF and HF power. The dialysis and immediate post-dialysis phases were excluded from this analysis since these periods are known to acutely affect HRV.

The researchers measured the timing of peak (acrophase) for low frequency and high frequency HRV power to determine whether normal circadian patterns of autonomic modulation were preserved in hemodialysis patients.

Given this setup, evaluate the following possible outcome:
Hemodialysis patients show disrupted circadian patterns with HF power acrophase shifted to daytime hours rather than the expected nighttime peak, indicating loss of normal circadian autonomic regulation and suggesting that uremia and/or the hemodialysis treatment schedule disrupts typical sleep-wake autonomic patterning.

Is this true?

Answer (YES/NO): NO